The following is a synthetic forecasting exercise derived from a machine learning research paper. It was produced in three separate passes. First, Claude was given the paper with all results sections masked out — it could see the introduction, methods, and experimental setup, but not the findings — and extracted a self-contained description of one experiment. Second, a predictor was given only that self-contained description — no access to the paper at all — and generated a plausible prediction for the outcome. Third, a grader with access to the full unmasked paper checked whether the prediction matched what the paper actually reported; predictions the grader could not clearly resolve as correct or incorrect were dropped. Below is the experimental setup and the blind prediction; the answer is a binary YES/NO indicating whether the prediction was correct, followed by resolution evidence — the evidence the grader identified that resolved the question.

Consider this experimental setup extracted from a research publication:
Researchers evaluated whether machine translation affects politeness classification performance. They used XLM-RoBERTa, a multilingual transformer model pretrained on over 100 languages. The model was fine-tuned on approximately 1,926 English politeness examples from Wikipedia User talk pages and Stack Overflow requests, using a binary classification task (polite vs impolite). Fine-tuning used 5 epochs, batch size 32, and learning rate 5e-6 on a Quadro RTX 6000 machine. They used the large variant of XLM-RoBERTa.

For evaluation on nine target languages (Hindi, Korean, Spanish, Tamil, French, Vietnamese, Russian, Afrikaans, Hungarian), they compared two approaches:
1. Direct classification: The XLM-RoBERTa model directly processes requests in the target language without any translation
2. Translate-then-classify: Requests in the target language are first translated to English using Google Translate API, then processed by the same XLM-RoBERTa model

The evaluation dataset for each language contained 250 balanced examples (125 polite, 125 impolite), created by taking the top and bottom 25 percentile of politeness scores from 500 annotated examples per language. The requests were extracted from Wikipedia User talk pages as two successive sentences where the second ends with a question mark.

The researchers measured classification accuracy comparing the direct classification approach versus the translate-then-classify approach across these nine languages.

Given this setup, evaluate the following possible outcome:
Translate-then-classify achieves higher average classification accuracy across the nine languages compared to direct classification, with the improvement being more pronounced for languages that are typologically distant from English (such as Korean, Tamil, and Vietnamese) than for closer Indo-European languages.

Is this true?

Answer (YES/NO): NO